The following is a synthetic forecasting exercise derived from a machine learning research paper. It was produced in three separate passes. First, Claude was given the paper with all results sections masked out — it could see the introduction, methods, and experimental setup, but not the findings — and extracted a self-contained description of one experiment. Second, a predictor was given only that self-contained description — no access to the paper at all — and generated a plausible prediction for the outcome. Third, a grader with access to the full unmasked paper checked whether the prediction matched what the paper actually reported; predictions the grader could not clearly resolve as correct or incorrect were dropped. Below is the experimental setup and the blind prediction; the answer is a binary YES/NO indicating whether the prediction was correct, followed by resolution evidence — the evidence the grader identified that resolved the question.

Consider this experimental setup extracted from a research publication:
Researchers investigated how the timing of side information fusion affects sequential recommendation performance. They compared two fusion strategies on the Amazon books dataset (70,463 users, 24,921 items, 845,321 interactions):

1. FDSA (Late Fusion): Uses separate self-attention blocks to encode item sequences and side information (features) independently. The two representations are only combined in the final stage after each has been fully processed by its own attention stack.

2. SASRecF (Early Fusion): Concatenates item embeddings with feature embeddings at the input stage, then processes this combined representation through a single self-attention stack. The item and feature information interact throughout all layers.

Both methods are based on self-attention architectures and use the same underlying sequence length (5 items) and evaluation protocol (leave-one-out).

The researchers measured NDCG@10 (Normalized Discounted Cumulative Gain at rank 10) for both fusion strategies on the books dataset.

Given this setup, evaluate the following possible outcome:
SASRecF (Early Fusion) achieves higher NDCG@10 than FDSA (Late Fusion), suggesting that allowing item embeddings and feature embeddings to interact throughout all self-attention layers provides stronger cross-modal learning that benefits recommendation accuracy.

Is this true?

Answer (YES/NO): YES